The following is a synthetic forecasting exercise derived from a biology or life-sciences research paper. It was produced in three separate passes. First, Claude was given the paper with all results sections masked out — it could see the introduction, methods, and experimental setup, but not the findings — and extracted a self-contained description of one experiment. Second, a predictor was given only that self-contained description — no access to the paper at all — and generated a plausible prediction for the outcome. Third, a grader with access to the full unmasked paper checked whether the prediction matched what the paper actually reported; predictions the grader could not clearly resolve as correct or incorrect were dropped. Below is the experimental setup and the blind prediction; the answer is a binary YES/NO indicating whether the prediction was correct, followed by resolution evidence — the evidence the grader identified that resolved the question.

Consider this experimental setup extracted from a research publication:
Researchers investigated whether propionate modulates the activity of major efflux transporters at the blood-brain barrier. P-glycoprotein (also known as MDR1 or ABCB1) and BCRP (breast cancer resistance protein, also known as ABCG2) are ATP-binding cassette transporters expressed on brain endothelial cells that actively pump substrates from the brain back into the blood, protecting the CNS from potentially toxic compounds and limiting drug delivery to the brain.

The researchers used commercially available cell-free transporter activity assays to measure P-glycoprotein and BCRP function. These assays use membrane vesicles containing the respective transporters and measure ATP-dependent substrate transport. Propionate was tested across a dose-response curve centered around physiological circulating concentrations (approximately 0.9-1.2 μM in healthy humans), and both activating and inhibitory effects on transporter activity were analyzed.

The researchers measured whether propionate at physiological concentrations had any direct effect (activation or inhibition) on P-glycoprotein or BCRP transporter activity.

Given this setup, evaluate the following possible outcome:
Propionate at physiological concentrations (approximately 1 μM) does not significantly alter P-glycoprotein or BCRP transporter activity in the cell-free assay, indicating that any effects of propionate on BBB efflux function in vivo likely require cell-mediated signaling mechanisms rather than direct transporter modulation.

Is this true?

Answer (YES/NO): YES